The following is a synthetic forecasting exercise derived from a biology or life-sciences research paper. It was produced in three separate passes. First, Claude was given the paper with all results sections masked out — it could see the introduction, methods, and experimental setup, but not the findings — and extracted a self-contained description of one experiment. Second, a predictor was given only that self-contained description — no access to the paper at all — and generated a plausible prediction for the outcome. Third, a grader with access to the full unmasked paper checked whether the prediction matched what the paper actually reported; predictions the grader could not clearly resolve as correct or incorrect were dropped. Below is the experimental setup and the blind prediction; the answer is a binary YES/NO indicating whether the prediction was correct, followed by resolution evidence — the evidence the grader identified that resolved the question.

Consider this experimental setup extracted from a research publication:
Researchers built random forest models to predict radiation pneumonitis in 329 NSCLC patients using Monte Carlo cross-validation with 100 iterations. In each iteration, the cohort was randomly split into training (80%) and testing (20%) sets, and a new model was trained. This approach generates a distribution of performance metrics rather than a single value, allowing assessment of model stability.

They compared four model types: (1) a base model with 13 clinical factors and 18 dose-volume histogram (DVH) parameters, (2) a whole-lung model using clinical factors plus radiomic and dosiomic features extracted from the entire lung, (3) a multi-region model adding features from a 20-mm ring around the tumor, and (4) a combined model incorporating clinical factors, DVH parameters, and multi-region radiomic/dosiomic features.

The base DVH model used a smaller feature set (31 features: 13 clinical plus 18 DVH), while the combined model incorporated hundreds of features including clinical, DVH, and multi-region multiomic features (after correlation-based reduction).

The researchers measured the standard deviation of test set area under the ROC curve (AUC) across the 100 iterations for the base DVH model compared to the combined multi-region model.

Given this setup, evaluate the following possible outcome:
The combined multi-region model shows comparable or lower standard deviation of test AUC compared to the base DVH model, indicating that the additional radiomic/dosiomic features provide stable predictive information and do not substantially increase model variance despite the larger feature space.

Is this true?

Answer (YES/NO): YES